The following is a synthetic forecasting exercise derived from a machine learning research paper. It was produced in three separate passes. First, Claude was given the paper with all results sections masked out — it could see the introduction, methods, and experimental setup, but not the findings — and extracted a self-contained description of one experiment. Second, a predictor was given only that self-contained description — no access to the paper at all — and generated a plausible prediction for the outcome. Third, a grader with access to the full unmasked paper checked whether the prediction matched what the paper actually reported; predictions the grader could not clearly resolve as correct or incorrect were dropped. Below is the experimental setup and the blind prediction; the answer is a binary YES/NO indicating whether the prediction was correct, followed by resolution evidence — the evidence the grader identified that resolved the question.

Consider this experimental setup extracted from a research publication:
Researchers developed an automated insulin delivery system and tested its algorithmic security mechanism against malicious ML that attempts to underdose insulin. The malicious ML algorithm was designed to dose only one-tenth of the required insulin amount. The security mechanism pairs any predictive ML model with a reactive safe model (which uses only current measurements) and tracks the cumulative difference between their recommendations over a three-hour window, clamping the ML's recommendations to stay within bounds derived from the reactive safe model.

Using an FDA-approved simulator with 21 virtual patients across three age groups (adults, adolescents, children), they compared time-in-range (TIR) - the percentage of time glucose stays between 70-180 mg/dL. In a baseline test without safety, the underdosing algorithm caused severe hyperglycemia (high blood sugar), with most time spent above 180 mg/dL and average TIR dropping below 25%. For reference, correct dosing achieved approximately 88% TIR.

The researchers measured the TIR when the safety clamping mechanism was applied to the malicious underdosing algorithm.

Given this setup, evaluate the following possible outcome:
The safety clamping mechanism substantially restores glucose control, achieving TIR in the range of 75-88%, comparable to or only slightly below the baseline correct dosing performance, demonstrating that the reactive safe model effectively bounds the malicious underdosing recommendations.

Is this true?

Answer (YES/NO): NO